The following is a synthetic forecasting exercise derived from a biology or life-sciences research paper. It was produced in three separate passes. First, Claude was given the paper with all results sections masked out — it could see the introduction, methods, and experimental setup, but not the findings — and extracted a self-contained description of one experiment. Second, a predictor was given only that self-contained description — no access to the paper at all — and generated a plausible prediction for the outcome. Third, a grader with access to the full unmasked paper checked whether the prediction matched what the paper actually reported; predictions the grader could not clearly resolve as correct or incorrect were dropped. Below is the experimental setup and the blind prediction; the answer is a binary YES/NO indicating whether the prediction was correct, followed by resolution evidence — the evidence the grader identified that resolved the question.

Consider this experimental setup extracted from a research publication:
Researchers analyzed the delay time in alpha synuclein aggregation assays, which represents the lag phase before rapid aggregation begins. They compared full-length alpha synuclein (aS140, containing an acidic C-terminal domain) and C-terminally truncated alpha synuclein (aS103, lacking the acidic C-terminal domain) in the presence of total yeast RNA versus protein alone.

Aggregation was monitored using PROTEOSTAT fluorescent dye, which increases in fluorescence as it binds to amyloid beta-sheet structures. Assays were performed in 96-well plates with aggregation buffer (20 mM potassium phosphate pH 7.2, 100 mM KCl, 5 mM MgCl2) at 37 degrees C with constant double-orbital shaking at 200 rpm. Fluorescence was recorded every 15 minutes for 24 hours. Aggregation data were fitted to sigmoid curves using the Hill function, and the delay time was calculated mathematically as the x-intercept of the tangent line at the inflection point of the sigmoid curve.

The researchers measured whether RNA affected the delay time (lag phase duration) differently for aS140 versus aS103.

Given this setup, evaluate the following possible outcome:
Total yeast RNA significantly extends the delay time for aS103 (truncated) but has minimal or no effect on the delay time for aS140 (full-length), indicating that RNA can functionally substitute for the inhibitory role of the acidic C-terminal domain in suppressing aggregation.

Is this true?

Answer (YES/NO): NO